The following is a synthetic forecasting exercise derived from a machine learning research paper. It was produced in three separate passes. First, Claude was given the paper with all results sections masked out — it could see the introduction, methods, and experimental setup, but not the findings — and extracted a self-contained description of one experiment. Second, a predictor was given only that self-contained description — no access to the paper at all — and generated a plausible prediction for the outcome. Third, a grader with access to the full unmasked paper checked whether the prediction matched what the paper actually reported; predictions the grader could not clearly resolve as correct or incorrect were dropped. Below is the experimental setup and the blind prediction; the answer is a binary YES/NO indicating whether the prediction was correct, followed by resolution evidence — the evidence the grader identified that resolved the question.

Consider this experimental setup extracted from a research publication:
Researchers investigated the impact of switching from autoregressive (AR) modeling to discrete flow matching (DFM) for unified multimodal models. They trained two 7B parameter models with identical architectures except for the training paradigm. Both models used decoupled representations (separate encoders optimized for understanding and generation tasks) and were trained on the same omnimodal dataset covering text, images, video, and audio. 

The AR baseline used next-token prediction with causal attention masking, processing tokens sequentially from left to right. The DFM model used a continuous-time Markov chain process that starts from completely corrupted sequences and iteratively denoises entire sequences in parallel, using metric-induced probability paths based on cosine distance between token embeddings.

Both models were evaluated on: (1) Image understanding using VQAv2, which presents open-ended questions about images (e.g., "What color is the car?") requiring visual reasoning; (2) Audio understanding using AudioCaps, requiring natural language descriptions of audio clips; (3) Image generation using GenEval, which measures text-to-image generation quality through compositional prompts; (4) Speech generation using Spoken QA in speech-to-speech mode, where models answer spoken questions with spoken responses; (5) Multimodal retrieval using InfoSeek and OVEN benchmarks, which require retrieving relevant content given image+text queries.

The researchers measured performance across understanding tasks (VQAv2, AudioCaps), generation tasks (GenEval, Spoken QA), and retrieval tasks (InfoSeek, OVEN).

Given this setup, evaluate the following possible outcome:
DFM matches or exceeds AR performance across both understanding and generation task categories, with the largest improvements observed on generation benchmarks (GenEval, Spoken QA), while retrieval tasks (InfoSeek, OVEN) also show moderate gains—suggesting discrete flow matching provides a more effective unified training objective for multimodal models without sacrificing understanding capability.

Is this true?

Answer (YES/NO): NO